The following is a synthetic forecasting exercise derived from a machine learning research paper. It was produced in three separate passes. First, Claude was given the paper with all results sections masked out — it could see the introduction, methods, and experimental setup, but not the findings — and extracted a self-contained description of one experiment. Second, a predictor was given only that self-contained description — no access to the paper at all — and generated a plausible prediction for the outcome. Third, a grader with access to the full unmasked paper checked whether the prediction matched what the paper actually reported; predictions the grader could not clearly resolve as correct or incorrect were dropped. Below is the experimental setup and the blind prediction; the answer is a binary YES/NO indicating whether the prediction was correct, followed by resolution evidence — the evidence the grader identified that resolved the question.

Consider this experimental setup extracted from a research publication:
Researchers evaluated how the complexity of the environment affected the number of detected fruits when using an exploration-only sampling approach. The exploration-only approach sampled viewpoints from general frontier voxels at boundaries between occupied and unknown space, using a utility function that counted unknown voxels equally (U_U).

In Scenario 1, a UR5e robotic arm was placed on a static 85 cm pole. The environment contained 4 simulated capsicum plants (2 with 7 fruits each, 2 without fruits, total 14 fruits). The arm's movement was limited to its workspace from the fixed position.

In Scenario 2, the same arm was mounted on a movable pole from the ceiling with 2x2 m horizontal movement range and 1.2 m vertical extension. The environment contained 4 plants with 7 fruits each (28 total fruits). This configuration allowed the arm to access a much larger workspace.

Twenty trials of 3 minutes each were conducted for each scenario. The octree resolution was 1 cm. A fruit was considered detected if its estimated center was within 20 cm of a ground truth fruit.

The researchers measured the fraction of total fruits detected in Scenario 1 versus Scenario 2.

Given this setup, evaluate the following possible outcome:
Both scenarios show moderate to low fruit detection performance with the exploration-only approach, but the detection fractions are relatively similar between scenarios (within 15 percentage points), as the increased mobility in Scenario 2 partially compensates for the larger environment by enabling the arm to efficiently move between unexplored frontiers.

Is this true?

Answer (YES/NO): NO